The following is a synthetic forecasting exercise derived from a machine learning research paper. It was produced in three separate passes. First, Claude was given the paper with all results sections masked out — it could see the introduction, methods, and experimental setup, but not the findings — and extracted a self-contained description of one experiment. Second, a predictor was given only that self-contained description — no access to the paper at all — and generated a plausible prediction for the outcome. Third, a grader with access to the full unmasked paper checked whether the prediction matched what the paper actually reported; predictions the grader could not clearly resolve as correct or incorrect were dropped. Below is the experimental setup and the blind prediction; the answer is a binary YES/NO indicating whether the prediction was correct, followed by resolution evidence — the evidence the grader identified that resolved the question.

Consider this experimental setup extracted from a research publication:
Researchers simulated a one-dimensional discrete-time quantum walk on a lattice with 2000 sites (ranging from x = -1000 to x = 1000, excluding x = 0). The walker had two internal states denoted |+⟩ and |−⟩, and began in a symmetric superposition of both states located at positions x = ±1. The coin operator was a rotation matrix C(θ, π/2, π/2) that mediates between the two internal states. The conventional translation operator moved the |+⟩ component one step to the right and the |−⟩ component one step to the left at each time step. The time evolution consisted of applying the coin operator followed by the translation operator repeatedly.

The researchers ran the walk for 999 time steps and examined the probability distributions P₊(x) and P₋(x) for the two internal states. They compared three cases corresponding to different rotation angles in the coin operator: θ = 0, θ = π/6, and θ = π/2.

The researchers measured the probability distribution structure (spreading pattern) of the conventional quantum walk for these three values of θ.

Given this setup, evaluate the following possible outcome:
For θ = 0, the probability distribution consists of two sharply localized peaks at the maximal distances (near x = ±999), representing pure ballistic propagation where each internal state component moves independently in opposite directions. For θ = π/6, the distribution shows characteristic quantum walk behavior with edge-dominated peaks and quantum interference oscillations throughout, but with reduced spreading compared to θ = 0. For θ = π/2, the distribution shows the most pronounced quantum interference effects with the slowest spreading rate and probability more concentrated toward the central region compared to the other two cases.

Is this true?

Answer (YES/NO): YES